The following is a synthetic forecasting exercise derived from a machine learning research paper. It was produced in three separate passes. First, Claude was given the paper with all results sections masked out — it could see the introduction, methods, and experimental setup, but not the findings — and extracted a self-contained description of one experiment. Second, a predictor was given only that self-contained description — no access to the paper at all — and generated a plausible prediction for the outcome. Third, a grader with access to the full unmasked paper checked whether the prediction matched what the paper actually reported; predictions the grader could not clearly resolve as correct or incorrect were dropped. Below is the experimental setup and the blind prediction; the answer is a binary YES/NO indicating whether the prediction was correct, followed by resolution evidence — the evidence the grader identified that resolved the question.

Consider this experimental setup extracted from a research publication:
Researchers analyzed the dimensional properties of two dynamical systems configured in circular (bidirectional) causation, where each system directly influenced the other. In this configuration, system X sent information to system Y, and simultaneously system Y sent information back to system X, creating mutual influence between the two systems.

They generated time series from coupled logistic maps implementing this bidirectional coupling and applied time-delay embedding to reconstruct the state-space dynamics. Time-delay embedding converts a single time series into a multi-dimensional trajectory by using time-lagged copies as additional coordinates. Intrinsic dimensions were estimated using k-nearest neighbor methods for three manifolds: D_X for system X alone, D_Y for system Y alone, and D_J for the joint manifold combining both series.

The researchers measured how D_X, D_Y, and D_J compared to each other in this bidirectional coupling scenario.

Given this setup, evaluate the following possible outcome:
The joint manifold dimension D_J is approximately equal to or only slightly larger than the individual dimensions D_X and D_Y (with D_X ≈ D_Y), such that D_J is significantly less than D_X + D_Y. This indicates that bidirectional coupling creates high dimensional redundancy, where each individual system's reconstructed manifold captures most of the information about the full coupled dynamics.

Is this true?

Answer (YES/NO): YES